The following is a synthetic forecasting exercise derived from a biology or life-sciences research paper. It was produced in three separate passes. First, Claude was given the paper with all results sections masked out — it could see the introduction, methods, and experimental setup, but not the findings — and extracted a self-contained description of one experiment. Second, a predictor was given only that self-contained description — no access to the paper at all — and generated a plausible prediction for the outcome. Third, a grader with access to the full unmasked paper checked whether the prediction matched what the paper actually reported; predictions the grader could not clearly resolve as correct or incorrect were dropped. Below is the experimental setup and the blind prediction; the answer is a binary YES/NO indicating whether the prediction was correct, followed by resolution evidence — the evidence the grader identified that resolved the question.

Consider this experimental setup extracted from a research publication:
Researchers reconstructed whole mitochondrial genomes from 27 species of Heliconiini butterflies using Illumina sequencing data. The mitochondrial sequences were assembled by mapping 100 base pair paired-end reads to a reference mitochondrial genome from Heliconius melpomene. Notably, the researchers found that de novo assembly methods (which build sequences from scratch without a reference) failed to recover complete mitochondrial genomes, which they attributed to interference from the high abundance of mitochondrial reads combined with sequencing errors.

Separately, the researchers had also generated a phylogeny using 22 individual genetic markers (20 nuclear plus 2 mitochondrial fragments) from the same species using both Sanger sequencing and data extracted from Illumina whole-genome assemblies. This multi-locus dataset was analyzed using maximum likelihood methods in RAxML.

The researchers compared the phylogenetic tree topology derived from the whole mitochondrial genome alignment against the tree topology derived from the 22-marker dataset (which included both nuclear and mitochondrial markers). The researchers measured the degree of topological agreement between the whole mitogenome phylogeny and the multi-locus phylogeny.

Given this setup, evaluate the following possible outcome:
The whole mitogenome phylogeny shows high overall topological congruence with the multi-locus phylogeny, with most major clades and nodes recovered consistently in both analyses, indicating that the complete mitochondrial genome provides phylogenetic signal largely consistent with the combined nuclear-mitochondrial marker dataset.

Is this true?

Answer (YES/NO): YES